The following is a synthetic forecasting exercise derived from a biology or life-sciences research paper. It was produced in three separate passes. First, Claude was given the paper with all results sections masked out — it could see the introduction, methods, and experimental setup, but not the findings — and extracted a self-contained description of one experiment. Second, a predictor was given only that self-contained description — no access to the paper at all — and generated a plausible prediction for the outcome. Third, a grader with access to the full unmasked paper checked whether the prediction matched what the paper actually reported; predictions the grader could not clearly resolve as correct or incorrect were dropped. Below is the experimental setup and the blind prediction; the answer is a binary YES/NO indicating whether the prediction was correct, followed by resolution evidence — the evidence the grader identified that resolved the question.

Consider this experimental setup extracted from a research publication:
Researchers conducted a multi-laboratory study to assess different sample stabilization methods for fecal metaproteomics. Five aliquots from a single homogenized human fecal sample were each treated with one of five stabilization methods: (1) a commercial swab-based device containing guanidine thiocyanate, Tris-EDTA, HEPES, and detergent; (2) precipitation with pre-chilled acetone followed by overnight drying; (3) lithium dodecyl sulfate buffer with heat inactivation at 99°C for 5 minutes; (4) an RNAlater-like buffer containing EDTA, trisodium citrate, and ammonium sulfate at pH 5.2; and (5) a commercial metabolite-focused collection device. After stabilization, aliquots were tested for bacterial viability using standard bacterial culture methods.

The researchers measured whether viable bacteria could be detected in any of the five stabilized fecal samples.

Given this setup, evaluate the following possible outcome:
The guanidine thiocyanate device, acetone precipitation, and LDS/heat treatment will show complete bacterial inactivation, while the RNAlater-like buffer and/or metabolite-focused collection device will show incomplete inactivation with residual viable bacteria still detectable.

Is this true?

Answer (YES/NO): NO